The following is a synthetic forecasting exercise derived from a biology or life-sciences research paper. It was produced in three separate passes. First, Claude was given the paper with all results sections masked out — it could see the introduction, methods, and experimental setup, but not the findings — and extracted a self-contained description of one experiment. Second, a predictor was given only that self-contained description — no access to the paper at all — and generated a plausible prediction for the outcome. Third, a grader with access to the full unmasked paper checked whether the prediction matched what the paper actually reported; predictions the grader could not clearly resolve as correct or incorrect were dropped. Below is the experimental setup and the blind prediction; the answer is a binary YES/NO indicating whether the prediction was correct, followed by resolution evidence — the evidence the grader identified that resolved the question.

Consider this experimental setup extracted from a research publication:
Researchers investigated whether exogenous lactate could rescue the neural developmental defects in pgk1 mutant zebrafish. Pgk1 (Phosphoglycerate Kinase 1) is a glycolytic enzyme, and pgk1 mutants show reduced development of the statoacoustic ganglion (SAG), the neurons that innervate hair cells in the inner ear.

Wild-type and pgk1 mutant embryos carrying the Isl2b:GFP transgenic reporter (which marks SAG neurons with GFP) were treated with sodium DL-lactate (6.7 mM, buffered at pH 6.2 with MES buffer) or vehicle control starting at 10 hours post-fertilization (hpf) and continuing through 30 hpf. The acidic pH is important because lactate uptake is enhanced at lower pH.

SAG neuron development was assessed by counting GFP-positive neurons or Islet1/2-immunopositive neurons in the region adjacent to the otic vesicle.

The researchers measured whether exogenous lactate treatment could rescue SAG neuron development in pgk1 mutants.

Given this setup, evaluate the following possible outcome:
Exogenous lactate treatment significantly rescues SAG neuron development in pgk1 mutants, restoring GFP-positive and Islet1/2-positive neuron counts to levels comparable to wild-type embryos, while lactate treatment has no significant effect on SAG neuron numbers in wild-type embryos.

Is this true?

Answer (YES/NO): NO